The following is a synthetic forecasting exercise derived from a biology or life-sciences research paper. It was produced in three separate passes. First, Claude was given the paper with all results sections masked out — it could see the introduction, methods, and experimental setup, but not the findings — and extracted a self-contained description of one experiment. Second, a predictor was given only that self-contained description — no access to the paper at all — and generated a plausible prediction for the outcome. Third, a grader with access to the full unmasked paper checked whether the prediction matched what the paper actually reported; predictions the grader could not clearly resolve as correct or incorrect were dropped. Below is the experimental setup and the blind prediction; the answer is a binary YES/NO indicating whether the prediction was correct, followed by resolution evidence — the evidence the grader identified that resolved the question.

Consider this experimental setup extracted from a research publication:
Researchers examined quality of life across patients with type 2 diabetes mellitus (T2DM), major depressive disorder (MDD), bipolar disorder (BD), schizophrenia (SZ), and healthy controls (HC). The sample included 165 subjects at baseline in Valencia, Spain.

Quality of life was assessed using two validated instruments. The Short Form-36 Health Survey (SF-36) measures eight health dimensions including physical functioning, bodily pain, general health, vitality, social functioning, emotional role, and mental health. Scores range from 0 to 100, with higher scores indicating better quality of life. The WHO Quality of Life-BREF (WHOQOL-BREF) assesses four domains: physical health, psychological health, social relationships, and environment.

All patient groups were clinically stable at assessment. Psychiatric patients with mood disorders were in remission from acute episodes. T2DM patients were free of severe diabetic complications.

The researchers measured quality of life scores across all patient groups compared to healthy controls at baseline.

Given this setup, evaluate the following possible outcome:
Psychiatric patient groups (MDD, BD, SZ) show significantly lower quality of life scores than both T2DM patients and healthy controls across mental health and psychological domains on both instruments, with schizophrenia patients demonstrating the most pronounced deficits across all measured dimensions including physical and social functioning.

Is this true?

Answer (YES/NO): NO